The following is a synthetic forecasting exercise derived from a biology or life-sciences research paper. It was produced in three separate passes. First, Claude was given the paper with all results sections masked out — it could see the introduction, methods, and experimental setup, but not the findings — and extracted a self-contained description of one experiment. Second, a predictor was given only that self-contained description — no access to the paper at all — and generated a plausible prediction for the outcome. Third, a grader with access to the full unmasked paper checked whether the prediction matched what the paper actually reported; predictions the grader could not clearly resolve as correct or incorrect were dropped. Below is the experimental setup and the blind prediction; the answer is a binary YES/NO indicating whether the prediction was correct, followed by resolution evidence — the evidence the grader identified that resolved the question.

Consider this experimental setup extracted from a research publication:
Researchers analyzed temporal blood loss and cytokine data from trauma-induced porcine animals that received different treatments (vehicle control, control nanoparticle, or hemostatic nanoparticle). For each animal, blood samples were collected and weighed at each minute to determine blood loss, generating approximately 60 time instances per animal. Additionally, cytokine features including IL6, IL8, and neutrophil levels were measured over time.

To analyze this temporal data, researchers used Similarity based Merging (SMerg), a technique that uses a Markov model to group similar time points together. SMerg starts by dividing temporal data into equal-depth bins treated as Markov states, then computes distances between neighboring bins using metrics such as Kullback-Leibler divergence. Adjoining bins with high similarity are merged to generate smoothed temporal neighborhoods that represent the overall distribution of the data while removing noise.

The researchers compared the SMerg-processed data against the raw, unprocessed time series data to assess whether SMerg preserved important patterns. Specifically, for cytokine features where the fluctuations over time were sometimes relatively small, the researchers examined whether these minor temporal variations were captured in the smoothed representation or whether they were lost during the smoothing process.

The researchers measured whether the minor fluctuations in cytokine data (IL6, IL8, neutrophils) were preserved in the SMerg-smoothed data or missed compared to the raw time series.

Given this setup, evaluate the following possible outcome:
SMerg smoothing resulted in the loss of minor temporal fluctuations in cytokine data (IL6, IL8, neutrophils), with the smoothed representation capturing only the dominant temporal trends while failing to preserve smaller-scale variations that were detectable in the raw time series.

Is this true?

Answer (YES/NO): YES